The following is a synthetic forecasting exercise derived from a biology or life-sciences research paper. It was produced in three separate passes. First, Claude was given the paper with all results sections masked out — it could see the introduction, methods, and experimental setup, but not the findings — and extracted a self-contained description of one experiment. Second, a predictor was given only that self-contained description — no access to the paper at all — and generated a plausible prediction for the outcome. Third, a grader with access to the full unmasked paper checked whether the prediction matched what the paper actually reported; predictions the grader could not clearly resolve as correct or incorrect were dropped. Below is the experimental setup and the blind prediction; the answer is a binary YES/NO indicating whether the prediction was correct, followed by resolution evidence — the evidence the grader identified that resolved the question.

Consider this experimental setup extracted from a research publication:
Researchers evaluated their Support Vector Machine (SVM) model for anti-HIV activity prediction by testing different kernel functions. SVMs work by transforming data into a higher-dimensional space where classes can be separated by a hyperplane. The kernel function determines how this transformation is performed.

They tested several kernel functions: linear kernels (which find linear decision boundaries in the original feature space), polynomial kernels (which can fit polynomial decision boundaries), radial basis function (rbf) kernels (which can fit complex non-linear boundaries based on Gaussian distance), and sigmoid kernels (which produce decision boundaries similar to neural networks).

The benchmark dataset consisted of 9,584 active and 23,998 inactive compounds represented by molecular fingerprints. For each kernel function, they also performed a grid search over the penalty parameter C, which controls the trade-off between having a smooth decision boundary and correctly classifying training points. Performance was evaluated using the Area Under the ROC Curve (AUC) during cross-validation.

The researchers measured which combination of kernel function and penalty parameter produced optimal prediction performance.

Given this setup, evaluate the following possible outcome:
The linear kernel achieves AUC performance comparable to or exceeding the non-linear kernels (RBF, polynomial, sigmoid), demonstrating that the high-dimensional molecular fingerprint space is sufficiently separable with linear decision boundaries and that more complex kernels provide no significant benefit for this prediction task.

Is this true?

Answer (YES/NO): NO